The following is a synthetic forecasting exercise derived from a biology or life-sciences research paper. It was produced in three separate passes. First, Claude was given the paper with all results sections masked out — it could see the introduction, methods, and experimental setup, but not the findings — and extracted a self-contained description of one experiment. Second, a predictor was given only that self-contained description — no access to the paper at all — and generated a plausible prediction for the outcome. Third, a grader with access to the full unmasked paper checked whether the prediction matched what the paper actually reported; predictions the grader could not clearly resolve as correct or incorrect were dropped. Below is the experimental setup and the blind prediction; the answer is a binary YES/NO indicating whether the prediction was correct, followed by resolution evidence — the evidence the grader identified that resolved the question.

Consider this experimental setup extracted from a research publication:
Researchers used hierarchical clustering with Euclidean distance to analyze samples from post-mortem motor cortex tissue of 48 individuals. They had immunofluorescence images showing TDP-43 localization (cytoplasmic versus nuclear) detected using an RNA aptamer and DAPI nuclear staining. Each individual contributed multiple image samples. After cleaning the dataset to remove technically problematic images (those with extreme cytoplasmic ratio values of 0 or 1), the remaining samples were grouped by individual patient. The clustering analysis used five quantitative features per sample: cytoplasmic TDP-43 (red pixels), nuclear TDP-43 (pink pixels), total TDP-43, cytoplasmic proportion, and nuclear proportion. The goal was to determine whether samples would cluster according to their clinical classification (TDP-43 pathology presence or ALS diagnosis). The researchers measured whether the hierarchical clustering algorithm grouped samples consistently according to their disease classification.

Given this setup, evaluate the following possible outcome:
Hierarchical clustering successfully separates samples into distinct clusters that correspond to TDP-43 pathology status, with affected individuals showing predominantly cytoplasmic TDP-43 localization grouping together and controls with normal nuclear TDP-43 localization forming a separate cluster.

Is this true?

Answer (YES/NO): NO